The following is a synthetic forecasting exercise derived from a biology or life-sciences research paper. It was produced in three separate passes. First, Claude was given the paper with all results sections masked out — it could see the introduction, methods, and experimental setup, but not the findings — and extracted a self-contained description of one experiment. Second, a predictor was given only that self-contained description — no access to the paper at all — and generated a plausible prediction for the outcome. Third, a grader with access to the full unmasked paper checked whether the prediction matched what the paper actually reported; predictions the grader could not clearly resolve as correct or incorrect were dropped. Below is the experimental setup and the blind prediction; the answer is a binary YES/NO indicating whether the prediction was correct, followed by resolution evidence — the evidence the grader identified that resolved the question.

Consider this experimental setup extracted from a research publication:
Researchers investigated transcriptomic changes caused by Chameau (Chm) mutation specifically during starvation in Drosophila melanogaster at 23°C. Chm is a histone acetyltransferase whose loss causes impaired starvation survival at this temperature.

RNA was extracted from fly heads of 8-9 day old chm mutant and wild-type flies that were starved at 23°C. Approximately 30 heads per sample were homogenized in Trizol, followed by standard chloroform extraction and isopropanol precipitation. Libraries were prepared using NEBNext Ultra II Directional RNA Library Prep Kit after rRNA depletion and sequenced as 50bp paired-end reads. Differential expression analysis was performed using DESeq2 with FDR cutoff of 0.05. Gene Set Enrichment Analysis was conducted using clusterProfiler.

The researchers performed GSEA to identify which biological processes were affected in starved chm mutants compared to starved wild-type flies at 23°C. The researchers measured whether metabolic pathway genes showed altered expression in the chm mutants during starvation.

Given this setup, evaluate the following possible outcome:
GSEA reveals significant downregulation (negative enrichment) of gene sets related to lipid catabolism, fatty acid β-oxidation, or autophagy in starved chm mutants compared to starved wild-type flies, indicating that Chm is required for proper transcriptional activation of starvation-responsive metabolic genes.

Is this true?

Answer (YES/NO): NO